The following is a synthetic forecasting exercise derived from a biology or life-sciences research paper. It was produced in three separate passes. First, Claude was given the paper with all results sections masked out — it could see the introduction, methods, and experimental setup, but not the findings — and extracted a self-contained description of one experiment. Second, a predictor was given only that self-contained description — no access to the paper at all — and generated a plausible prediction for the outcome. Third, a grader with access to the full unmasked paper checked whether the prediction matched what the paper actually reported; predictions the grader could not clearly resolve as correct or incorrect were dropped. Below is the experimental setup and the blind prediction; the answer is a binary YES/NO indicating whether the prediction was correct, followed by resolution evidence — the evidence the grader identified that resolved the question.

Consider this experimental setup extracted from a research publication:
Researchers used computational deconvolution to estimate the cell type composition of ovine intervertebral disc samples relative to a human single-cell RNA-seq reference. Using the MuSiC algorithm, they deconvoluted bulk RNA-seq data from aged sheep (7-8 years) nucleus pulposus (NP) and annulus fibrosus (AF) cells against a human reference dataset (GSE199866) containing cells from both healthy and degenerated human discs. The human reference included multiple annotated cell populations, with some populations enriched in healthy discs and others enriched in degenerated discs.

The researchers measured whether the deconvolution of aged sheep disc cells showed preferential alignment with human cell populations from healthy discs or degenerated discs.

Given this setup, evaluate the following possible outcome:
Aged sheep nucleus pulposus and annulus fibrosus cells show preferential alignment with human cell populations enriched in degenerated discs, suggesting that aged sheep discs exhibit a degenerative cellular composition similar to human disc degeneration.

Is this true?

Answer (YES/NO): NO